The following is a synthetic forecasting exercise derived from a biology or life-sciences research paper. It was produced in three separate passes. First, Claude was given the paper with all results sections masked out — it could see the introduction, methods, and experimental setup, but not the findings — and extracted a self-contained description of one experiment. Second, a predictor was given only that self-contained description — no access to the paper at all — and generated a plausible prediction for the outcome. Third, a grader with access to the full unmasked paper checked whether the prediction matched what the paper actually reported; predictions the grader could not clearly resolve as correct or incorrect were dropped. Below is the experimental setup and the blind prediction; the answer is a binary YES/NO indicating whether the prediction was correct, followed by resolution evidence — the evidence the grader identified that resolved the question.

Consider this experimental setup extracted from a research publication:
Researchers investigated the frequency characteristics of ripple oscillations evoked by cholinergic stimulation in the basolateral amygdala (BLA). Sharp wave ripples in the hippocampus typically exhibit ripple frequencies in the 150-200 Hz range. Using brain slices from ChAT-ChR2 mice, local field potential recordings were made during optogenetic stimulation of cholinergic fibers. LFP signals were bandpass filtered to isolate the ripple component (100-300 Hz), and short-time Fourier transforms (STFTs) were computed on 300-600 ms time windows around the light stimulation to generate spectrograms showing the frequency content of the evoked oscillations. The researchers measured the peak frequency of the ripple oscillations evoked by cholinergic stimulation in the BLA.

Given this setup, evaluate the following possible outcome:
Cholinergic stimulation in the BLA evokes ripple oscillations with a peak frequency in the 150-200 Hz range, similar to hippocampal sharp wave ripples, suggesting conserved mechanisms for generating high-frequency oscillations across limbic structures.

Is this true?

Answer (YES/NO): YES